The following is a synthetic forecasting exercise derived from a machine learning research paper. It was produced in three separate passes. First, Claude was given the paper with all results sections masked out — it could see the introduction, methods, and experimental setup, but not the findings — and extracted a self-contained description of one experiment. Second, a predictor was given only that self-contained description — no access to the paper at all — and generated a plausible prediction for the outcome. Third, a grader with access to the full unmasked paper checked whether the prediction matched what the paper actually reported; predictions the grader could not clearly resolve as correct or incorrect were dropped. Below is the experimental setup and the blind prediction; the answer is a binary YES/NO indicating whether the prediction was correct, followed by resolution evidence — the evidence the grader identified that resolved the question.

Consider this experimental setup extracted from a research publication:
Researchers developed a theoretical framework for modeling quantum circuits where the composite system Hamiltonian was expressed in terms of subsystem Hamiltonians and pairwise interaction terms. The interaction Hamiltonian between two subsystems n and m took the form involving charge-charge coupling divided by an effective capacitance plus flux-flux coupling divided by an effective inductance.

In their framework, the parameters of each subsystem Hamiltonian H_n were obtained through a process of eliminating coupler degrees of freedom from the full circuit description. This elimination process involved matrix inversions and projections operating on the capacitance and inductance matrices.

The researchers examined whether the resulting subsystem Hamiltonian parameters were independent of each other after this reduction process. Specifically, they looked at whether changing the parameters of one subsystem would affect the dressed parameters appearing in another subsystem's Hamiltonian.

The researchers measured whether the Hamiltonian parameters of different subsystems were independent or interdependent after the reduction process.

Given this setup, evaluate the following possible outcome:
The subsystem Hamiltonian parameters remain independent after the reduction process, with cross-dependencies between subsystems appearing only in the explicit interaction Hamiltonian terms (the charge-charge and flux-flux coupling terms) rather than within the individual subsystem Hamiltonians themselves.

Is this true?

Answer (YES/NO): NO